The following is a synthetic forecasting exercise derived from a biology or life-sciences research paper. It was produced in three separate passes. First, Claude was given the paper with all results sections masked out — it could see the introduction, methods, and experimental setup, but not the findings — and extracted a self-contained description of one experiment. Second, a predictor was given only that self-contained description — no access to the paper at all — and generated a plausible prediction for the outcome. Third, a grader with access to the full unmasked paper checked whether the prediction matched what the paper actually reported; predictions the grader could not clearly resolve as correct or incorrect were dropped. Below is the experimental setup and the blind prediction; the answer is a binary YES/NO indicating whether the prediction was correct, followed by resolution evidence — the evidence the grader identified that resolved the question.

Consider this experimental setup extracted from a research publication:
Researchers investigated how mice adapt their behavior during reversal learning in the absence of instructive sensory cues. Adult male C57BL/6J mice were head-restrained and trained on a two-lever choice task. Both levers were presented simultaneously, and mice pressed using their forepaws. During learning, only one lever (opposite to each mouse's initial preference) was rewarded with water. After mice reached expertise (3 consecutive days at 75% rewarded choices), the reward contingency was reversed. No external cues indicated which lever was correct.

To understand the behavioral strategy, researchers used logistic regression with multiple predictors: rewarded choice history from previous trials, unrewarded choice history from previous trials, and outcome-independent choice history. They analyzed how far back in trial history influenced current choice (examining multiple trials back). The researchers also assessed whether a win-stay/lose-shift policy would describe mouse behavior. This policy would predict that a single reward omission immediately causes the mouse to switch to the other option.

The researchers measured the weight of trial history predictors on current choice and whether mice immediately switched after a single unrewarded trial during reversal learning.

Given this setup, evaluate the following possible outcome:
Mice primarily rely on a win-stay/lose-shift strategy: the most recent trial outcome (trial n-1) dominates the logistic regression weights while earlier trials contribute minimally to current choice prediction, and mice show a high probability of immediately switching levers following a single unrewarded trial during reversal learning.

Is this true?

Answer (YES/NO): NO